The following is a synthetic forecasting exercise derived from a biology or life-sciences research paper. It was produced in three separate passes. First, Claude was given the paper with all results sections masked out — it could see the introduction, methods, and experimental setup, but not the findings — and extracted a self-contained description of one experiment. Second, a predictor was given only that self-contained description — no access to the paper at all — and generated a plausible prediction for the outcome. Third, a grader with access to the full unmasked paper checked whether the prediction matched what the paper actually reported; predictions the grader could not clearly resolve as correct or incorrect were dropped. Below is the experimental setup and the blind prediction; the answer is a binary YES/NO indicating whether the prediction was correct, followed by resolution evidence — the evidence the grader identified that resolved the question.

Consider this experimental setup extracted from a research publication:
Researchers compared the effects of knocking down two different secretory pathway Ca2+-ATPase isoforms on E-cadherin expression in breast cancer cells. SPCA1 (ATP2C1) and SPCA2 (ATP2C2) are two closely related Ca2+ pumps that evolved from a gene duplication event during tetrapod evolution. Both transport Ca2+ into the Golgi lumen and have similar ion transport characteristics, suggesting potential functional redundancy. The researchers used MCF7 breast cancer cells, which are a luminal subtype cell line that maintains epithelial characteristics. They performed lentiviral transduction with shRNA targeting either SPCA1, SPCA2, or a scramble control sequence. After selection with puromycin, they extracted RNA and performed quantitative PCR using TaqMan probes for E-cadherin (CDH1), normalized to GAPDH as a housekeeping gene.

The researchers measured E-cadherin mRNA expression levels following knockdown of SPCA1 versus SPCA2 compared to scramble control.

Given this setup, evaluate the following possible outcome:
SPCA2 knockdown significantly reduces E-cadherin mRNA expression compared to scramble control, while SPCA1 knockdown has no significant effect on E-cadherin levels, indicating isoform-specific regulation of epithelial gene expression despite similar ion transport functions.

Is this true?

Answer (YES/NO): NO